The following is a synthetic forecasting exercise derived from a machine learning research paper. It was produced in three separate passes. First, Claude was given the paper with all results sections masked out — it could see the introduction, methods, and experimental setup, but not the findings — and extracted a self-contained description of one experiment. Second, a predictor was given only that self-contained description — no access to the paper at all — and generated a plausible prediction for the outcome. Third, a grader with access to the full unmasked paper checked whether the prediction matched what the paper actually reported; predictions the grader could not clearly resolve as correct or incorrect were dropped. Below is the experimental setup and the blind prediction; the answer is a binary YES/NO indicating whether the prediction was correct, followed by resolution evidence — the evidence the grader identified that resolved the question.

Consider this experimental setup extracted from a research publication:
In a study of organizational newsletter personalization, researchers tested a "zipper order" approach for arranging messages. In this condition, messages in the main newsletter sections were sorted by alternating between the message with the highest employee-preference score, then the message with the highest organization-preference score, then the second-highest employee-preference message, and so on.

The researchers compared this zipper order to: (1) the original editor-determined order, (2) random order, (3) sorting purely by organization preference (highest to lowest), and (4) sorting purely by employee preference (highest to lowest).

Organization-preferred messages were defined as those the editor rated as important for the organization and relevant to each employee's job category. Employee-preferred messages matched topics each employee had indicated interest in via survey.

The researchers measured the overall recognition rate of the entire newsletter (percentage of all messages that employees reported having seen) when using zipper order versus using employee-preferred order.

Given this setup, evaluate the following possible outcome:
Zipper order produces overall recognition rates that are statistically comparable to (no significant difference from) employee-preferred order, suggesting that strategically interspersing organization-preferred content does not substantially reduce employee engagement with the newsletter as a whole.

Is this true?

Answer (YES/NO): YES